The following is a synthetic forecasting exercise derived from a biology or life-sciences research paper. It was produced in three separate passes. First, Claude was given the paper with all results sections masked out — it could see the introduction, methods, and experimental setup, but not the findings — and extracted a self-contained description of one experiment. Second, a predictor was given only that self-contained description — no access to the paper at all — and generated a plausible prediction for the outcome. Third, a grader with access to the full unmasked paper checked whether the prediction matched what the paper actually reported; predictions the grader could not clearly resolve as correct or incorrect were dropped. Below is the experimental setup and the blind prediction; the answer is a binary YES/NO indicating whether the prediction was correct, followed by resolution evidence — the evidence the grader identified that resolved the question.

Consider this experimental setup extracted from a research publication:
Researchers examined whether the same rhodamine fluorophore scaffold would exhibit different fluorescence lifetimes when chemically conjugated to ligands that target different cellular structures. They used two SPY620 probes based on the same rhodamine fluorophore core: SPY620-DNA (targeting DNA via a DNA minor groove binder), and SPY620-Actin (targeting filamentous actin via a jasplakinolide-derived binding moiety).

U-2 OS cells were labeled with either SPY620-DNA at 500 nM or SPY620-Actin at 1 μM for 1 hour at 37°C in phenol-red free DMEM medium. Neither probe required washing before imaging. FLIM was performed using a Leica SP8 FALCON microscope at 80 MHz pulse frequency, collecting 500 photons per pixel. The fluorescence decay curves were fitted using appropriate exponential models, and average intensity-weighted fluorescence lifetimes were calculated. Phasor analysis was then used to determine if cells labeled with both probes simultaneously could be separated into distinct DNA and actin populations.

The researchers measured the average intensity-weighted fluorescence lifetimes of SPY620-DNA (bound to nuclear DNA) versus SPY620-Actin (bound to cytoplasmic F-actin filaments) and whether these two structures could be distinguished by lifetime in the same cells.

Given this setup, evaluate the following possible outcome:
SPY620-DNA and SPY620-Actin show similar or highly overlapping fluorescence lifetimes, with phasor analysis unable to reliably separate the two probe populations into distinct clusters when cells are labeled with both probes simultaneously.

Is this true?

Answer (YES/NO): NO